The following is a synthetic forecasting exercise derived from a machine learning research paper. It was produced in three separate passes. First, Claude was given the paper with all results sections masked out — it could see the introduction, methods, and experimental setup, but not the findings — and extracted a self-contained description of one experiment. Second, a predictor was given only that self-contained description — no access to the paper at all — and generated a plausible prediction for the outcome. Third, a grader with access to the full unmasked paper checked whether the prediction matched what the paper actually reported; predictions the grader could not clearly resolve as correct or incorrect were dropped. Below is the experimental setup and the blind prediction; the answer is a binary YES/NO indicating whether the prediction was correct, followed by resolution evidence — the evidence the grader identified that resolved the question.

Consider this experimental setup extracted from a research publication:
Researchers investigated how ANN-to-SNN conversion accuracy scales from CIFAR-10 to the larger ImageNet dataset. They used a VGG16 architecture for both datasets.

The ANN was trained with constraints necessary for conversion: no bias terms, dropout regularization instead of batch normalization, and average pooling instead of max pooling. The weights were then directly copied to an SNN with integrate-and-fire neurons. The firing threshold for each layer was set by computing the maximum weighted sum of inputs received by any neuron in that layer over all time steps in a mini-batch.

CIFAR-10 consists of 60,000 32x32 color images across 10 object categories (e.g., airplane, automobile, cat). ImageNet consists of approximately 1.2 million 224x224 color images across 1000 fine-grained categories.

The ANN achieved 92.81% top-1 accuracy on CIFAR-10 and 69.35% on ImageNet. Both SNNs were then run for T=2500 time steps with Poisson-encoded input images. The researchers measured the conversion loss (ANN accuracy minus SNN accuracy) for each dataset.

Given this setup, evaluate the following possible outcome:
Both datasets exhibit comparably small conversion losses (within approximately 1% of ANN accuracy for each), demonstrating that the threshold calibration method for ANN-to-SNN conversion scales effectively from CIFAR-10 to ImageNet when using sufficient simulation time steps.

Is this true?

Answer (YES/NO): NO